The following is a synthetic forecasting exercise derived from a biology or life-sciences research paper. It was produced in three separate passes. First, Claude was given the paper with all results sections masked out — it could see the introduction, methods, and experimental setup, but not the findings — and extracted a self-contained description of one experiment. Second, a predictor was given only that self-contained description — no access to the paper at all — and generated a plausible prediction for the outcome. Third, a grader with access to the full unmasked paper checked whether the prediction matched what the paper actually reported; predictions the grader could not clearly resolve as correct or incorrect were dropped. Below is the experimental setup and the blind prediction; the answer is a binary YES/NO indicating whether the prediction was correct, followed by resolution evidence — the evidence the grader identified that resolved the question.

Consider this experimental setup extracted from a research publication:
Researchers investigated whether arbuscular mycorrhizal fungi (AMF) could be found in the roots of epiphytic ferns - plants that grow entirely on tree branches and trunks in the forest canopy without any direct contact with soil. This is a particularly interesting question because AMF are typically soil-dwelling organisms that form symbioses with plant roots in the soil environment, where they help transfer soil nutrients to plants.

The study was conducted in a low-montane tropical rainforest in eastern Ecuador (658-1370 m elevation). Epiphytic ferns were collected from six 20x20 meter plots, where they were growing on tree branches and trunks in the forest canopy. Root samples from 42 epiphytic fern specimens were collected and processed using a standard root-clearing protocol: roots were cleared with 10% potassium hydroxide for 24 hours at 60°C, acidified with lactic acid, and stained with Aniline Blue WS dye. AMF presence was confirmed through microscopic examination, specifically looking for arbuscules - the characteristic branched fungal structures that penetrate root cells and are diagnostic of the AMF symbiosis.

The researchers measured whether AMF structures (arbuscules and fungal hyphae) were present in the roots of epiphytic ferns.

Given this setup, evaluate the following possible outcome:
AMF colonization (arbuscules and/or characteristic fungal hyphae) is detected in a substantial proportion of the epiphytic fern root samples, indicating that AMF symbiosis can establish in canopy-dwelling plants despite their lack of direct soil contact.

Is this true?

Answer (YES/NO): NO